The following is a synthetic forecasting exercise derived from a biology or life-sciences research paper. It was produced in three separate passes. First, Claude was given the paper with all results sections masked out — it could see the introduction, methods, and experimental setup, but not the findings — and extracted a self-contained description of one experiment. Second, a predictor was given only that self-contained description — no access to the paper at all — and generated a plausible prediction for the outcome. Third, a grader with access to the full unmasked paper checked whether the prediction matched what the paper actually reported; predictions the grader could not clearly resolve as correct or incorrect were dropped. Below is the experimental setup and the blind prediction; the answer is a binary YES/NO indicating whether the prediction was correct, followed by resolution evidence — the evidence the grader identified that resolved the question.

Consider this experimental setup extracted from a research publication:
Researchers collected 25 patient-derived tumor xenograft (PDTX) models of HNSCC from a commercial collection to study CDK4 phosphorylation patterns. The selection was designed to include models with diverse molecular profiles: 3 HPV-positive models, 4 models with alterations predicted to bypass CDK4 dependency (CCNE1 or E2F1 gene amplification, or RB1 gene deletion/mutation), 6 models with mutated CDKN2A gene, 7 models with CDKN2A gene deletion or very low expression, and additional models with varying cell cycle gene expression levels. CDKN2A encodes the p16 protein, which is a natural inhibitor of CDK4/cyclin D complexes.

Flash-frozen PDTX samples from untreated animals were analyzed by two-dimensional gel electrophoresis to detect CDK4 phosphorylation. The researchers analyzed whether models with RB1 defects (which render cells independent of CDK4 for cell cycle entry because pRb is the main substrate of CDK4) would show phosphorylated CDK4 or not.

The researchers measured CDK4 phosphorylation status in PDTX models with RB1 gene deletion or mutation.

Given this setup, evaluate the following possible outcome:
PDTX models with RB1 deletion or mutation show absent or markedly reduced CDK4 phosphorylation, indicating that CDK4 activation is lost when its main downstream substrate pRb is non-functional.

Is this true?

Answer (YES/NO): NO